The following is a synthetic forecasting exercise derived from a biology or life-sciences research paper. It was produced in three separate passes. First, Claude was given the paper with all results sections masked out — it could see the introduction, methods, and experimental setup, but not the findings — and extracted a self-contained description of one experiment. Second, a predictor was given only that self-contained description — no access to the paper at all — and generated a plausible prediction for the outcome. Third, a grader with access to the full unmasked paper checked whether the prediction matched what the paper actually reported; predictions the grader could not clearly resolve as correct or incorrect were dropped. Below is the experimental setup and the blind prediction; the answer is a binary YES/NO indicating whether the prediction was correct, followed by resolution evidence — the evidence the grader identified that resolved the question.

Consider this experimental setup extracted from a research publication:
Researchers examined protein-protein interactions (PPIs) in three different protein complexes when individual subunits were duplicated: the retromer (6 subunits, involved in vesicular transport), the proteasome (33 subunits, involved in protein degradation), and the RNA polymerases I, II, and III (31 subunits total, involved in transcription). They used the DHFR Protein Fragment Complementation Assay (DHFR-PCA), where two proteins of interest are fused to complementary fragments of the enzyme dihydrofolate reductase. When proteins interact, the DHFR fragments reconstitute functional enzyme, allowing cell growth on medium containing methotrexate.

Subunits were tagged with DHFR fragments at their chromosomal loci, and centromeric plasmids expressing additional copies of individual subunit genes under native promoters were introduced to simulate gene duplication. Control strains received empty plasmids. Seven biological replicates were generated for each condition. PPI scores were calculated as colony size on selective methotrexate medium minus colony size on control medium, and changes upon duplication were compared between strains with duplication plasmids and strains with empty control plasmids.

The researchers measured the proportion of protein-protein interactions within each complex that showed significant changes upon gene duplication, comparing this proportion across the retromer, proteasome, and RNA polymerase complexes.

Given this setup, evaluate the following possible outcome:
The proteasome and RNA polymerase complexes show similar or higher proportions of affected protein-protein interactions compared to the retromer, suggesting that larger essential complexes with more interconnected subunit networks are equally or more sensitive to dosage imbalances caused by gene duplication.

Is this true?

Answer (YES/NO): NO